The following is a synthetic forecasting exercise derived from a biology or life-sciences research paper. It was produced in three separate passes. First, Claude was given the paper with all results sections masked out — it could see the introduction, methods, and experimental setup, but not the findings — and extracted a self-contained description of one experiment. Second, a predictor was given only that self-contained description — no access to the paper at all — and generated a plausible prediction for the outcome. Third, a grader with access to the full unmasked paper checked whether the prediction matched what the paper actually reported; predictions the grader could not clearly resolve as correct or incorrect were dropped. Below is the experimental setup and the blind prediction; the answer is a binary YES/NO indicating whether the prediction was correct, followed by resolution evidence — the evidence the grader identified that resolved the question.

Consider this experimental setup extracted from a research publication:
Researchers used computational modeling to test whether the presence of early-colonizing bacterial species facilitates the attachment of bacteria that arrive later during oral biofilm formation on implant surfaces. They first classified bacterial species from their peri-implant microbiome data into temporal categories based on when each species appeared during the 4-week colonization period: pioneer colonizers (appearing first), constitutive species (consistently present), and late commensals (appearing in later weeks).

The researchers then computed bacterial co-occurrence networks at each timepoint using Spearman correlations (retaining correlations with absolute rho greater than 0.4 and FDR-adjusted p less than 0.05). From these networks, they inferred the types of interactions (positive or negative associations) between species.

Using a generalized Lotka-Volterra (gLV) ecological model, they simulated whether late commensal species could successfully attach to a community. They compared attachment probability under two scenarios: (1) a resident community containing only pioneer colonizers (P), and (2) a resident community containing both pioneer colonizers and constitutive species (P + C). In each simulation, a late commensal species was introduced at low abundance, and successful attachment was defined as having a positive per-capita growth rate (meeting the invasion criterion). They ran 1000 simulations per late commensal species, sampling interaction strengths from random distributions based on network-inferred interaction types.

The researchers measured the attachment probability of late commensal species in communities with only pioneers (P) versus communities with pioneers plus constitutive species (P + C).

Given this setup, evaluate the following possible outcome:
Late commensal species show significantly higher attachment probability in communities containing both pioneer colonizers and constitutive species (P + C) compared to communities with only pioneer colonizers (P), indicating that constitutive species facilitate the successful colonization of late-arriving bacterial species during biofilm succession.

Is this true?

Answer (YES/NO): YES